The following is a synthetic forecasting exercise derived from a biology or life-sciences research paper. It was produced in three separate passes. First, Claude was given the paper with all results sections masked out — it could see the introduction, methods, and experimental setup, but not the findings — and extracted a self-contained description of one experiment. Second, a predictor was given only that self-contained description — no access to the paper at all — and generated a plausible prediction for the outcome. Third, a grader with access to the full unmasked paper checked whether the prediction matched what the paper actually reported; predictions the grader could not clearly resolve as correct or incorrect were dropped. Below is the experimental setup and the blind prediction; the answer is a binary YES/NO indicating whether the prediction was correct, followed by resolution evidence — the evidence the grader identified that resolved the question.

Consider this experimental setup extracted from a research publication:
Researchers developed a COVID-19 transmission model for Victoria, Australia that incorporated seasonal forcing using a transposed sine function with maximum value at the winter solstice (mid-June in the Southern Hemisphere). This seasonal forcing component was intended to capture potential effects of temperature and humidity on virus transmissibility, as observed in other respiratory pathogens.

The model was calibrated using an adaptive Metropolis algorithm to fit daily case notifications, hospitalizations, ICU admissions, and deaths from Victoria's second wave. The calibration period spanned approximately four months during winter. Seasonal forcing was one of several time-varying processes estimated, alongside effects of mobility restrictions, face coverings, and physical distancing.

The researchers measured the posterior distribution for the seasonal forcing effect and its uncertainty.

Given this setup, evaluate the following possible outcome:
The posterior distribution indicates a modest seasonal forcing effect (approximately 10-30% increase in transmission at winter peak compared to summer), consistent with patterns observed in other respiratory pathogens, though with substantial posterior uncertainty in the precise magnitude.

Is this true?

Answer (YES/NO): YES